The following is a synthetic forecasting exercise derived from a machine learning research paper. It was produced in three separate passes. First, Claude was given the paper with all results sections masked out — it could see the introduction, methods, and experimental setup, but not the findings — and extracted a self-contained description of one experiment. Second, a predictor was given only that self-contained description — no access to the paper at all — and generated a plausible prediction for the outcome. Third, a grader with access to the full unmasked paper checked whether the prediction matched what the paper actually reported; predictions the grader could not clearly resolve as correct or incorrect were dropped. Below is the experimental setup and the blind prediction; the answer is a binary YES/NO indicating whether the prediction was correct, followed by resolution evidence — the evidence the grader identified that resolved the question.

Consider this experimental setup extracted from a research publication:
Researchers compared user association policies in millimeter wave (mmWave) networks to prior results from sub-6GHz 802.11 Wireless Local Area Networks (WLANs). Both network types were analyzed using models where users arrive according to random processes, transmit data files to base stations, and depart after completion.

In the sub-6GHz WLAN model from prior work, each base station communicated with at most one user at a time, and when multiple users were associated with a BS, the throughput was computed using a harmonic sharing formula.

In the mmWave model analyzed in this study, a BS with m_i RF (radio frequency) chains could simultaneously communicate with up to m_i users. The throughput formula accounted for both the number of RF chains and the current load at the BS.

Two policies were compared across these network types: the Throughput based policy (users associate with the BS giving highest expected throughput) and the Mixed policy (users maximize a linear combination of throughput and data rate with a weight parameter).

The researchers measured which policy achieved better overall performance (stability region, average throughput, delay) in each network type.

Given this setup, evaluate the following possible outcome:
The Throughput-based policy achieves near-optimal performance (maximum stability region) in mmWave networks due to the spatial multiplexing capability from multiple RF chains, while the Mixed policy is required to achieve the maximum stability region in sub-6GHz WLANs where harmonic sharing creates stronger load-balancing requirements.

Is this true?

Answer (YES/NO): NO